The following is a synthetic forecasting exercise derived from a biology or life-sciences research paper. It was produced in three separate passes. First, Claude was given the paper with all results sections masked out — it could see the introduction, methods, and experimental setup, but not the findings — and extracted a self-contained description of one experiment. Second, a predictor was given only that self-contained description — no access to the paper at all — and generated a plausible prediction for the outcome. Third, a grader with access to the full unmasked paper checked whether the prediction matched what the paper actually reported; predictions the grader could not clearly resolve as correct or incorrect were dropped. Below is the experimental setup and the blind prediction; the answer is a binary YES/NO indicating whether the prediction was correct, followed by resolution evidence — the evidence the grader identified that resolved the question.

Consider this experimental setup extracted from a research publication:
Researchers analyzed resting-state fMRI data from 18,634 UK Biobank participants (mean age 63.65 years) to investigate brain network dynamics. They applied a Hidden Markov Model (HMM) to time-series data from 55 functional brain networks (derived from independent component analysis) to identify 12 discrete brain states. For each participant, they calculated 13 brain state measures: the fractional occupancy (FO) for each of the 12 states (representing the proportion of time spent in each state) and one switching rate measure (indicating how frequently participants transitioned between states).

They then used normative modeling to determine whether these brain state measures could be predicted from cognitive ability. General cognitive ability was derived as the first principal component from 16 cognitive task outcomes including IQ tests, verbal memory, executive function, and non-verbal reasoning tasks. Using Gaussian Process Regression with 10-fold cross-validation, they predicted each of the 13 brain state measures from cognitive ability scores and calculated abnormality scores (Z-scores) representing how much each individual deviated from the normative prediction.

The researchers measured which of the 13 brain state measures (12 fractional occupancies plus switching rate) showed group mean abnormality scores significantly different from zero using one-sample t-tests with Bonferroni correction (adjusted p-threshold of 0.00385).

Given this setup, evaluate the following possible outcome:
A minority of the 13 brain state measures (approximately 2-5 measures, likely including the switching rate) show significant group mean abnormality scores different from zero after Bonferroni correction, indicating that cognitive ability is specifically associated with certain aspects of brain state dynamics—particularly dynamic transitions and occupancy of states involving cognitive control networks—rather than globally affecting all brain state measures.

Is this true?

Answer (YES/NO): NO